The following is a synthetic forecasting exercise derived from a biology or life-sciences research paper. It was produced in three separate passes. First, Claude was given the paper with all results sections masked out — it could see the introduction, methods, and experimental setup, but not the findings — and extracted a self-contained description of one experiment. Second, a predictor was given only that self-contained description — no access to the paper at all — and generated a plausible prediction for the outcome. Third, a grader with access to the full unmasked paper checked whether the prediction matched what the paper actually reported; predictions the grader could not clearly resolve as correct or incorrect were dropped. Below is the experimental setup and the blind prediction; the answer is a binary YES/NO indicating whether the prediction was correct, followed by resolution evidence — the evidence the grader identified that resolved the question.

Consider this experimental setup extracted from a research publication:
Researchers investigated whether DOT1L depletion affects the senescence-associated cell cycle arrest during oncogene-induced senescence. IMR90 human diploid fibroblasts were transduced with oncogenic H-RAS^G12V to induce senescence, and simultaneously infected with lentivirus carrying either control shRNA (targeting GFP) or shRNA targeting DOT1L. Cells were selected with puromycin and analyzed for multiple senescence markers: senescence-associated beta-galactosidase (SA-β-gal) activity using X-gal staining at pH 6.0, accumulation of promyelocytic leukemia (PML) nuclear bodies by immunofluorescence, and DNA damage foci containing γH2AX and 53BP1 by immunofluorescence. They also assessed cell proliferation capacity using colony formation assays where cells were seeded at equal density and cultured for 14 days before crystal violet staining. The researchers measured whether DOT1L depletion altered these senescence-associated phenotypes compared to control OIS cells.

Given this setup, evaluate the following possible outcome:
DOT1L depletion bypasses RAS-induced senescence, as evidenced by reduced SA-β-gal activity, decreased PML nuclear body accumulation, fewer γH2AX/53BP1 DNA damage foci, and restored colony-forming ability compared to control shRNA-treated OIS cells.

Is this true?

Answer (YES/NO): NO